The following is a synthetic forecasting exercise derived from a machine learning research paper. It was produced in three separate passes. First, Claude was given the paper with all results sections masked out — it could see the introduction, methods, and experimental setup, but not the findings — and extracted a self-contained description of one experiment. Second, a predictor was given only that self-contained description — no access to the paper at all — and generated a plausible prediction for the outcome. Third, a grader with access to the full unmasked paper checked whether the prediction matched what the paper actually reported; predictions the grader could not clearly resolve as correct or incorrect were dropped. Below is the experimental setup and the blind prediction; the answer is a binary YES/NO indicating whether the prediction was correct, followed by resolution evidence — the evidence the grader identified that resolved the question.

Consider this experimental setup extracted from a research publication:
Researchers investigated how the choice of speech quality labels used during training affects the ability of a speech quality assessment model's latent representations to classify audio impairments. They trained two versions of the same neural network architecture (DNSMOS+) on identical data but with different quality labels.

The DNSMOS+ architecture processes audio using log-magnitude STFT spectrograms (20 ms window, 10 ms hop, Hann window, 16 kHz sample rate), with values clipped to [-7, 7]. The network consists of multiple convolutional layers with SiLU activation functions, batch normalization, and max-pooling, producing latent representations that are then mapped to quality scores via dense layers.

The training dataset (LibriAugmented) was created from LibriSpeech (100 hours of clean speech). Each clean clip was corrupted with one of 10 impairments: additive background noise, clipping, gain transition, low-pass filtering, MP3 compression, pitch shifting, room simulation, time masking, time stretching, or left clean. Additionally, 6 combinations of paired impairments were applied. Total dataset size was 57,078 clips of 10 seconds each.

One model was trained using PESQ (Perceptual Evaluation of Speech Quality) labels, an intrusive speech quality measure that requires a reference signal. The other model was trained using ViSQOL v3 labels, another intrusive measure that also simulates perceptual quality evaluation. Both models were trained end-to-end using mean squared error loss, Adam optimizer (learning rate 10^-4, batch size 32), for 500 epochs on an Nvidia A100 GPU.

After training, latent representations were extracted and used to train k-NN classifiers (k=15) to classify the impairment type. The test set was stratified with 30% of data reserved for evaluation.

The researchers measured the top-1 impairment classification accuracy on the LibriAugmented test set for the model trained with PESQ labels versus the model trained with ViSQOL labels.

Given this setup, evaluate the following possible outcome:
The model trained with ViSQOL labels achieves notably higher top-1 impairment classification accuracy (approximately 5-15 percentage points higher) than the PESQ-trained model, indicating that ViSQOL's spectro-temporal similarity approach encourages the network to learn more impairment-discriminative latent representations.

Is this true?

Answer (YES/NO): NO